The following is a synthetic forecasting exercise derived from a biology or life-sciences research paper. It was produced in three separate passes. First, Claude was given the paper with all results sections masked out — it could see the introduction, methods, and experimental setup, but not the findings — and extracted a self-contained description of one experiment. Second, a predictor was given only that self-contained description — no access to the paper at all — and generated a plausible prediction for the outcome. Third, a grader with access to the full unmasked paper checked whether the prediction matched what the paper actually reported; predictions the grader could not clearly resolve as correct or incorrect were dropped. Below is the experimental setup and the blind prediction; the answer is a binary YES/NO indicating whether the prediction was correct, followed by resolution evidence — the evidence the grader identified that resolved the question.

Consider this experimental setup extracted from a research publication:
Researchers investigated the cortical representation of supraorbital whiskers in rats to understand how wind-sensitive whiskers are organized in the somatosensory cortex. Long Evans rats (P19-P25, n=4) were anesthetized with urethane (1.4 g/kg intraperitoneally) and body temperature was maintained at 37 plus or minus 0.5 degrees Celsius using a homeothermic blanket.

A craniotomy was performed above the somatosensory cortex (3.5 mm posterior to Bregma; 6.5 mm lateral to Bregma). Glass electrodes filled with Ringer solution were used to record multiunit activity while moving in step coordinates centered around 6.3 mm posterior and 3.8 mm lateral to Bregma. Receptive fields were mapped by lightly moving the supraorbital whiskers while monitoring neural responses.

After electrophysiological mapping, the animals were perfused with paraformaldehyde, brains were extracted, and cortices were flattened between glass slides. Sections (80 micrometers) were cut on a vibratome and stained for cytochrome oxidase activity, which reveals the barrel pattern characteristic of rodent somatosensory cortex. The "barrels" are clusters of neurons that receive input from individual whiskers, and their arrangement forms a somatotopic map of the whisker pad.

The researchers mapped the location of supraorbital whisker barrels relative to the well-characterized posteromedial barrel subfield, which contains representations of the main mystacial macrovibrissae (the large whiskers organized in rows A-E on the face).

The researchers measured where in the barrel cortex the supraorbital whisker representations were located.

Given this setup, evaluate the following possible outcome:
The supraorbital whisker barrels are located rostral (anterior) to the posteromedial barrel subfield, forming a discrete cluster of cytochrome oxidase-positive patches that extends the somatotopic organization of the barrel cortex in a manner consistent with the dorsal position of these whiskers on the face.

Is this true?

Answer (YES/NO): NO